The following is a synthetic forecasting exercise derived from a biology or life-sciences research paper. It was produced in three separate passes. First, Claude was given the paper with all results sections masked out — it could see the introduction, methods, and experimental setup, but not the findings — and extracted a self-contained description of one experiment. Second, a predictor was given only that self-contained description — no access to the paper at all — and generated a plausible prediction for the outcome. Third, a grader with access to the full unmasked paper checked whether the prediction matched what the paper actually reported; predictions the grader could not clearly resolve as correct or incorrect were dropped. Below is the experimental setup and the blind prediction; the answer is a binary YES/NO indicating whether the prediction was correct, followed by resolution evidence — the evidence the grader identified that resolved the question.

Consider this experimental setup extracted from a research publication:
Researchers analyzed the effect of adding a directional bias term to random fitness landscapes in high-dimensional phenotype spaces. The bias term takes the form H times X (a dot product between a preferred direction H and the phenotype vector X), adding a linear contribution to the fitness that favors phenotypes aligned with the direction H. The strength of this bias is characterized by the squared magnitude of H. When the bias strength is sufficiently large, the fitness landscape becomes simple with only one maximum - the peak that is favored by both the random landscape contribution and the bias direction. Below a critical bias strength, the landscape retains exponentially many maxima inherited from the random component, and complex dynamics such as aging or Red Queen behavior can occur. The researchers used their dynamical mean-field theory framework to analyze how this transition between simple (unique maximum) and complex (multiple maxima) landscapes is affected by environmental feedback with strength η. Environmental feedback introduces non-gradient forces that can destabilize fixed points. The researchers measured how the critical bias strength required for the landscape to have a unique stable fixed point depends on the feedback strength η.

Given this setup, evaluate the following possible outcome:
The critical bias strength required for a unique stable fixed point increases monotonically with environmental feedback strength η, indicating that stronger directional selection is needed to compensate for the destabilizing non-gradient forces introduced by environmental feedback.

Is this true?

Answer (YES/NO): YES